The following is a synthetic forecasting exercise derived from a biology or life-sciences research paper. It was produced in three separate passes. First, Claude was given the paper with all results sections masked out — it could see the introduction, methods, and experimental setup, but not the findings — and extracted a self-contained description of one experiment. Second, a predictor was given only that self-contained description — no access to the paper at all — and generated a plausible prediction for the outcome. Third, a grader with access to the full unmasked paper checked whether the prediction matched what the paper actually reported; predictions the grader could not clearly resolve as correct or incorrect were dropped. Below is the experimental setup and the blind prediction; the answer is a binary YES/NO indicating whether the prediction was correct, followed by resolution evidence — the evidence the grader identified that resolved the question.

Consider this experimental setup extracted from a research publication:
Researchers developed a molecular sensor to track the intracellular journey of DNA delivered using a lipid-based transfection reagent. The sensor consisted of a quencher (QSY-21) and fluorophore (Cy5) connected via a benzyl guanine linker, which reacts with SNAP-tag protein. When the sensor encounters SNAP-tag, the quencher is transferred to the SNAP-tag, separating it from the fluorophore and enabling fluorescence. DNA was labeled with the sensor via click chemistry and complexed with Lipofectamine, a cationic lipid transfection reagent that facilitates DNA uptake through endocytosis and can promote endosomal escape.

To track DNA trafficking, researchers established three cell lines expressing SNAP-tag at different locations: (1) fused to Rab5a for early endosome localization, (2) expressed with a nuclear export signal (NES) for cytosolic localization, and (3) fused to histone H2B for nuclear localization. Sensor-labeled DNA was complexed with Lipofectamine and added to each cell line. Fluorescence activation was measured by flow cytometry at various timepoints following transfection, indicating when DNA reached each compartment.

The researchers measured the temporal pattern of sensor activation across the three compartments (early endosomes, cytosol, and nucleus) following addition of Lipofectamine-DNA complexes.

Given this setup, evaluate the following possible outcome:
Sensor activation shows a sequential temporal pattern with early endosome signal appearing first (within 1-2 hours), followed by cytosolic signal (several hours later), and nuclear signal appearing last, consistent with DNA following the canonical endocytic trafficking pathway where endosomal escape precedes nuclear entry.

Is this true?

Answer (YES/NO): YES